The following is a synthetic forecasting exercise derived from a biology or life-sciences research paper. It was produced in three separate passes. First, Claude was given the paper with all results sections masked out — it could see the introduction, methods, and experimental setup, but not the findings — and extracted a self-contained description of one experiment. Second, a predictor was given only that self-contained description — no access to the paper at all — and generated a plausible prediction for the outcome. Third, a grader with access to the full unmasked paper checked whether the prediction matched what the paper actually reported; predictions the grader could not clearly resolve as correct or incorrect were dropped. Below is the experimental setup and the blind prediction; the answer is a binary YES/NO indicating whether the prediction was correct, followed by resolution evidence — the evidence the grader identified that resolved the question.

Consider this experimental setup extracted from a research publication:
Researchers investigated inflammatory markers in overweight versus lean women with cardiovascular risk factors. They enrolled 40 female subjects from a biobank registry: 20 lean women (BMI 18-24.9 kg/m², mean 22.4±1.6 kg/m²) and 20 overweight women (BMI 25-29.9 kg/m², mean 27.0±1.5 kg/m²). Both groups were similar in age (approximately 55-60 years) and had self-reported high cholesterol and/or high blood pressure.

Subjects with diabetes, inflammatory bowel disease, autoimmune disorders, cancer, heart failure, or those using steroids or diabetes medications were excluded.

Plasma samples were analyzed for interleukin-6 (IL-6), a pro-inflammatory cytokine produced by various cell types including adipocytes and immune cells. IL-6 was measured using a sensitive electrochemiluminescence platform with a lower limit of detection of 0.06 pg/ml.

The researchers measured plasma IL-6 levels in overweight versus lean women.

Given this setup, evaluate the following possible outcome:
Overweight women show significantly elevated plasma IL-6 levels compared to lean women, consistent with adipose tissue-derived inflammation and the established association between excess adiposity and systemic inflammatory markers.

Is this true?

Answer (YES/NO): YES